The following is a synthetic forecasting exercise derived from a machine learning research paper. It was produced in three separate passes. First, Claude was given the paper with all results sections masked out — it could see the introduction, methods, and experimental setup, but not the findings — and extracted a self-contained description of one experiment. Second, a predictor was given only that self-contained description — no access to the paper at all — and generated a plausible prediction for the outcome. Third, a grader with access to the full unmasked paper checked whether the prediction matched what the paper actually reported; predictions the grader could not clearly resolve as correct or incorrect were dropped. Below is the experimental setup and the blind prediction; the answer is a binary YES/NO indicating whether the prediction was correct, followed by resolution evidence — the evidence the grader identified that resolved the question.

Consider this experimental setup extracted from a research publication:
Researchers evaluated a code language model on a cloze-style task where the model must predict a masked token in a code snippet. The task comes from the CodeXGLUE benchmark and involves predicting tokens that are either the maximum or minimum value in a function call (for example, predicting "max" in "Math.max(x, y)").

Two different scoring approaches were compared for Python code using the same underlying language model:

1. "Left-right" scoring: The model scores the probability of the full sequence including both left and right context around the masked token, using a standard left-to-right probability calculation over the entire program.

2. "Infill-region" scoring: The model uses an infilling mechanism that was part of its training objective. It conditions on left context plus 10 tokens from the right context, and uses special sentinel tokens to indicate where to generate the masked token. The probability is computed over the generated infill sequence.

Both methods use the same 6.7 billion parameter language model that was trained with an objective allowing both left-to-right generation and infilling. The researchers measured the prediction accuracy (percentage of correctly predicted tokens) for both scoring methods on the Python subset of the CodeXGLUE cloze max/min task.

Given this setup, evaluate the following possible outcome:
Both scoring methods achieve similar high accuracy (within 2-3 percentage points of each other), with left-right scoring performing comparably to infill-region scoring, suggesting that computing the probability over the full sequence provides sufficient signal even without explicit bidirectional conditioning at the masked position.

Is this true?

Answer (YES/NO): YES